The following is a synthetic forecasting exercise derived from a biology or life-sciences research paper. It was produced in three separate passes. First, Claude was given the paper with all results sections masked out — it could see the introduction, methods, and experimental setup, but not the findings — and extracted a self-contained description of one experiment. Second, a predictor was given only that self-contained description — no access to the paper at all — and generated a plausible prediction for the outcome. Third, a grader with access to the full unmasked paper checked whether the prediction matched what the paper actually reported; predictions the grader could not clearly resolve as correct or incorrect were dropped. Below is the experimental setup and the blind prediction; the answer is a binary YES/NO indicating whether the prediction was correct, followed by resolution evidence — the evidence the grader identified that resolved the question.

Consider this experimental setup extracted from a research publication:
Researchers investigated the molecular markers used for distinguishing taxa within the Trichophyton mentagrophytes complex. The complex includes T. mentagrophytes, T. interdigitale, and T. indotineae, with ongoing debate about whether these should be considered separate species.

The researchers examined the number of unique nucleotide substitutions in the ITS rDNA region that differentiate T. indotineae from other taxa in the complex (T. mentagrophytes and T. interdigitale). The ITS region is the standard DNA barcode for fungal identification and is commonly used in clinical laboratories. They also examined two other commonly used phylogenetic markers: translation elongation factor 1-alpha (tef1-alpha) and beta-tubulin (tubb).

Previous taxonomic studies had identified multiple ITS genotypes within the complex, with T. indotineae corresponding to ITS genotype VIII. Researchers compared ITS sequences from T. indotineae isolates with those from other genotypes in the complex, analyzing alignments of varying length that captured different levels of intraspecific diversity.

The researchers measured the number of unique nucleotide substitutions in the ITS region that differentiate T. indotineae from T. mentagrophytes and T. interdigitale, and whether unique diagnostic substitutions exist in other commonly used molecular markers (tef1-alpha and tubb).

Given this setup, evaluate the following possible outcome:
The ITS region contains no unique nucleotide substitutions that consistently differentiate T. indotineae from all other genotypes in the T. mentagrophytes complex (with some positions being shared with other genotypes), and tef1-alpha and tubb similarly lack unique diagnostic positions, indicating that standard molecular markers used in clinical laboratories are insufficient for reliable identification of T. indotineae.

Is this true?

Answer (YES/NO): NO